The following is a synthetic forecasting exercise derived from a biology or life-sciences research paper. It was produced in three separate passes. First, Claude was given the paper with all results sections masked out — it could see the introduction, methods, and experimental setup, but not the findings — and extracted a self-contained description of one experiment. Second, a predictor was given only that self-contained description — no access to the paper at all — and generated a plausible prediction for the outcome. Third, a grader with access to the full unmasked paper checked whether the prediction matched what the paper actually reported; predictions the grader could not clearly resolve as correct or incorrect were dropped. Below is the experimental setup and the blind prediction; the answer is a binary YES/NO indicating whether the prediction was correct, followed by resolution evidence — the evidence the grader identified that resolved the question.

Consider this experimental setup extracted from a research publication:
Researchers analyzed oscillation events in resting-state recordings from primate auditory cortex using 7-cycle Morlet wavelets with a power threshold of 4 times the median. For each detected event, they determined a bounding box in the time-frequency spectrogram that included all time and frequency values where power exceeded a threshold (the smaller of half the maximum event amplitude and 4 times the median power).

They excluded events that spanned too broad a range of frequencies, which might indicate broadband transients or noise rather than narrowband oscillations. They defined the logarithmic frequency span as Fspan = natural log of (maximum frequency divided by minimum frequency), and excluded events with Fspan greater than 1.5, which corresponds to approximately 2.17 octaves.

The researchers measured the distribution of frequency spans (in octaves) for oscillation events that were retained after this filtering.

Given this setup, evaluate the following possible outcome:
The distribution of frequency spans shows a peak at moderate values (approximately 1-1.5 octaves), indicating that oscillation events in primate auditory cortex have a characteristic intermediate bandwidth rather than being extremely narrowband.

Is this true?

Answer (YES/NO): NO